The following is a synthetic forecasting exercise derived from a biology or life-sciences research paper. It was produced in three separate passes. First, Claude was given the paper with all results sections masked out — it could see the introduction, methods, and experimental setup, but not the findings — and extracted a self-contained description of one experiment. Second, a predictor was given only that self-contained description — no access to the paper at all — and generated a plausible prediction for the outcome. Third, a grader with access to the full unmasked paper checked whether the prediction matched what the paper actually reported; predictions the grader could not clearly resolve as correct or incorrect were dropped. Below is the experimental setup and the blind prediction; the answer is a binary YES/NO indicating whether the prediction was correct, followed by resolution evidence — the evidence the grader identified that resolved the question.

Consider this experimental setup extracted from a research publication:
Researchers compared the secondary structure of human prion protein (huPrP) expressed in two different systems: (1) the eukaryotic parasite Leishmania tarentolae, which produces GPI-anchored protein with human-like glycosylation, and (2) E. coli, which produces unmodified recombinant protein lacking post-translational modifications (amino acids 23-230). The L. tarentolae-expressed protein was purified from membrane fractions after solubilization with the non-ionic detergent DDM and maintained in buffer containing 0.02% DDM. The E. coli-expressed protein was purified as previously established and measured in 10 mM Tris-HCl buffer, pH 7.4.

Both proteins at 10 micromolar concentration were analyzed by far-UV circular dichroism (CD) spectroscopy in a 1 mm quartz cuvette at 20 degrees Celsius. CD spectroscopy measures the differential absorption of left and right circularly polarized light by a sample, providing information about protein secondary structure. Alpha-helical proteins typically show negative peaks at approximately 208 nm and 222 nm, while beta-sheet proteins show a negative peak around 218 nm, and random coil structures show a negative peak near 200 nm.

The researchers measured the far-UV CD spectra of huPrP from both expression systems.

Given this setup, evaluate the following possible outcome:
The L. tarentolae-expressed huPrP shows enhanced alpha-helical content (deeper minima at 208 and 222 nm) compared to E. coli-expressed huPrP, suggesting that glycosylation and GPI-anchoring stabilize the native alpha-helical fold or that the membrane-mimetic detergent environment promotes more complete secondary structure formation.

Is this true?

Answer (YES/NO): YES